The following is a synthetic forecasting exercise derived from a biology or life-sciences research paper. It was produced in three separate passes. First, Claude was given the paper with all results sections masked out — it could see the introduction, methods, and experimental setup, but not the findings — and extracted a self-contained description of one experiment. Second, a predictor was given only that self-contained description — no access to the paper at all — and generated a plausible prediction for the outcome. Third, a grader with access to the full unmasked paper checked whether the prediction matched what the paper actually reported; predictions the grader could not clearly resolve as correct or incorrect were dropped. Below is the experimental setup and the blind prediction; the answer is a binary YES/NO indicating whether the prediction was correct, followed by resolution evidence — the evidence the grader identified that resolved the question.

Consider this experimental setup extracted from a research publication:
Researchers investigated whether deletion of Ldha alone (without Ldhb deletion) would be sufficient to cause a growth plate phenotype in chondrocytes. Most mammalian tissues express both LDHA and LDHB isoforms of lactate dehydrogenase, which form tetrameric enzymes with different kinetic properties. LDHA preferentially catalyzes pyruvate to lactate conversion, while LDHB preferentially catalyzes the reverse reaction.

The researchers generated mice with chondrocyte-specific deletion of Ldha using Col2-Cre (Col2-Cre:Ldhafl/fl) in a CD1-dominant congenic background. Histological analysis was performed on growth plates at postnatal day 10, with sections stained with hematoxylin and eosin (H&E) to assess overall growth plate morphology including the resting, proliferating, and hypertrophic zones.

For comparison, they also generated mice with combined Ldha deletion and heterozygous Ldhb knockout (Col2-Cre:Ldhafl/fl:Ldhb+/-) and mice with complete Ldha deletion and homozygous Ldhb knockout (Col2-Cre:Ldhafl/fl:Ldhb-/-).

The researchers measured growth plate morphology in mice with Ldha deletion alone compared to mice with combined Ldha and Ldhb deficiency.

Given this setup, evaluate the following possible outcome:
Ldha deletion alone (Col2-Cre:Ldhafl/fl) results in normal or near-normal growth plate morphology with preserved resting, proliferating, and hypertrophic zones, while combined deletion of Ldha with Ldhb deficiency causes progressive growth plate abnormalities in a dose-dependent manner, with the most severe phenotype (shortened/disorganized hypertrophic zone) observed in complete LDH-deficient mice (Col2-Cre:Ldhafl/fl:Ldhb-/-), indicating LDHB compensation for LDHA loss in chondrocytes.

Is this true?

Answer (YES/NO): NO